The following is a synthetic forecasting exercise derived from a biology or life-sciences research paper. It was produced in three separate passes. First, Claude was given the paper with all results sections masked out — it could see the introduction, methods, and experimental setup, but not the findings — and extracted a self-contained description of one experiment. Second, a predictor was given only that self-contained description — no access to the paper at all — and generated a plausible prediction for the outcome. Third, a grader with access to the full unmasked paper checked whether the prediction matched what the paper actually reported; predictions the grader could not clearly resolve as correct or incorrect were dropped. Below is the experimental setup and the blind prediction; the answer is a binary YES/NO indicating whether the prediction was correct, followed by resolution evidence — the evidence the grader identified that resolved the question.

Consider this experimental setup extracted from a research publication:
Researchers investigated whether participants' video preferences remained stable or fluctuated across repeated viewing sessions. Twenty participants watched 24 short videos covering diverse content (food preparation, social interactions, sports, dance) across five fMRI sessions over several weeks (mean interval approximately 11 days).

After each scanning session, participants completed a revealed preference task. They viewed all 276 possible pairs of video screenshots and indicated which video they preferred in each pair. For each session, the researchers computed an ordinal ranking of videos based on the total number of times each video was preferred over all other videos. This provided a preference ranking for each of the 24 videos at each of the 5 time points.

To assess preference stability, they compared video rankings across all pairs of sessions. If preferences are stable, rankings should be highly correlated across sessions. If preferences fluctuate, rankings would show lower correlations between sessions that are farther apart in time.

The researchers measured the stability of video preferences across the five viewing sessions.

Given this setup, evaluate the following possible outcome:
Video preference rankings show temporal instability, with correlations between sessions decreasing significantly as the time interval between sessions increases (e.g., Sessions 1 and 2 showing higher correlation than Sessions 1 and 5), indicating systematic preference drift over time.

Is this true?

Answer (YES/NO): YES